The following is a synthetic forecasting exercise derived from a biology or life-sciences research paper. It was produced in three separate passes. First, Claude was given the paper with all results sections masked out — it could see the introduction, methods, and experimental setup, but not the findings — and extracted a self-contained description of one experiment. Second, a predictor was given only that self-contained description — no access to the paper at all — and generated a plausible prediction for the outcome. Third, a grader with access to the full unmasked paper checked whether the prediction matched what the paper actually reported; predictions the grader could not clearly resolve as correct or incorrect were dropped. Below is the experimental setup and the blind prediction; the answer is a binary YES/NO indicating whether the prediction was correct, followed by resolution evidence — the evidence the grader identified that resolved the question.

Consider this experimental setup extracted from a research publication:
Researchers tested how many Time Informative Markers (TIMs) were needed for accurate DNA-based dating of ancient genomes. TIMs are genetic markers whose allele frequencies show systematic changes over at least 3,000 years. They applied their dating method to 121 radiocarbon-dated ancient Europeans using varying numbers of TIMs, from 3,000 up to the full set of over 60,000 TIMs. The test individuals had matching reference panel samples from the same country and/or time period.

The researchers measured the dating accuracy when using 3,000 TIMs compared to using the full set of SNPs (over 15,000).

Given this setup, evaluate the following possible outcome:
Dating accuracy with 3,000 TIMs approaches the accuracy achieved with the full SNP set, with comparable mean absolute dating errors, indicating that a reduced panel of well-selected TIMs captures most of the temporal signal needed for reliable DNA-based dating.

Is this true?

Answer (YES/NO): YES